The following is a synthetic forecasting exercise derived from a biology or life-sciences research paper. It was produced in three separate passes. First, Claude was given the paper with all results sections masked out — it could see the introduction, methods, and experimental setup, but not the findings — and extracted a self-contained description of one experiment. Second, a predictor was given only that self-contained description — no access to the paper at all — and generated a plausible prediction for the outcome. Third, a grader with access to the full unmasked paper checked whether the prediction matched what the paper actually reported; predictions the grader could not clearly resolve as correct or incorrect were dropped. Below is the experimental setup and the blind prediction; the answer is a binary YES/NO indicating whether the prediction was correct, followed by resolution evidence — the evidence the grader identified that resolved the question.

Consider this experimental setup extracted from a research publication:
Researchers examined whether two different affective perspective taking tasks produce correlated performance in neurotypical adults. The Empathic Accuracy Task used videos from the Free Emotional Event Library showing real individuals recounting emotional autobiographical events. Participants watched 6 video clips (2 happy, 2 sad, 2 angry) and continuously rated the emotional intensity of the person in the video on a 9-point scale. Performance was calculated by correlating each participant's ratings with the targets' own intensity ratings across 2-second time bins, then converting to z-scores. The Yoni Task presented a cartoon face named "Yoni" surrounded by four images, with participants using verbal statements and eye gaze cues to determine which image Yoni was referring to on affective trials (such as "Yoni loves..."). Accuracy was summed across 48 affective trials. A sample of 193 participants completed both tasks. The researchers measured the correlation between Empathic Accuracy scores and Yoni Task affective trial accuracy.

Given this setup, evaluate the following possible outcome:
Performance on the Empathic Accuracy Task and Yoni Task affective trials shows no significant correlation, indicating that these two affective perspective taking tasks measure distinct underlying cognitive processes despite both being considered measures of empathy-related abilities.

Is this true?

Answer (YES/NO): YES